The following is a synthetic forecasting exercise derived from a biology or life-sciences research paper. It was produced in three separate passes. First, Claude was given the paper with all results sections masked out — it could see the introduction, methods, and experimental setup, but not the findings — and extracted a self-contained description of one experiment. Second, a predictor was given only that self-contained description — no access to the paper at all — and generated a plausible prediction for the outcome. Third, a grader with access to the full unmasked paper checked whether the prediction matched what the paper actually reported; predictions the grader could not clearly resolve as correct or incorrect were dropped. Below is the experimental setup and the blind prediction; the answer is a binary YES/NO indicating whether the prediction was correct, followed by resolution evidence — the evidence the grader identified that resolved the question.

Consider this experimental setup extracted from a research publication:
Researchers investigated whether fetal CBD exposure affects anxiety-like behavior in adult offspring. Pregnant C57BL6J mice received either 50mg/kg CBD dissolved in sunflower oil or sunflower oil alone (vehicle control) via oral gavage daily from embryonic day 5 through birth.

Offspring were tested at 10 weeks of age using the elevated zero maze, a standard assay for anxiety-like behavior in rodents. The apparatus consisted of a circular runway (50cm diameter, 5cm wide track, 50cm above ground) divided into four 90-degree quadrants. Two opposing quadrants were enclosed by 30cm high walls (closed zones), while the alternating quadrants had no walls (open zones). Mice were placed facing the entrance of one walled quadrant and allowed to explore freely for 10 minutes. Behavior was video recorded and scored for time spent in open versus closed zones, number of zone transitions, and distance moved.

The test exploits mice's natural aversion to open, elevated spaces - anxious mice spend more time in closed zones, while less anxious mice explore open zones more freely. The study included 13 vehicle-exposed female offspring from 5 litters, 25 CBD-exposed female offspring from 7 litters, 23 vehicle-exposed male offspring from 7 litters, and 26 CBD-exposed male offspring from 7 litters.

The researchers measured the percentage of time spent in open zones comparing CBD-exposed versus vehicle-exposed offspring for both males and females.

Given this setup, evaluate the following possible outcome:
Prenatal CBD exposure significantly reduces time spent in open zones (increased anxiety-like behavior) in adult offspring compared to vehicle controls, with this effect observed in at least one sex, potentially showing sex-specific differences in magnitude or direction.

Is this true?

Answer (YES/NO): NO